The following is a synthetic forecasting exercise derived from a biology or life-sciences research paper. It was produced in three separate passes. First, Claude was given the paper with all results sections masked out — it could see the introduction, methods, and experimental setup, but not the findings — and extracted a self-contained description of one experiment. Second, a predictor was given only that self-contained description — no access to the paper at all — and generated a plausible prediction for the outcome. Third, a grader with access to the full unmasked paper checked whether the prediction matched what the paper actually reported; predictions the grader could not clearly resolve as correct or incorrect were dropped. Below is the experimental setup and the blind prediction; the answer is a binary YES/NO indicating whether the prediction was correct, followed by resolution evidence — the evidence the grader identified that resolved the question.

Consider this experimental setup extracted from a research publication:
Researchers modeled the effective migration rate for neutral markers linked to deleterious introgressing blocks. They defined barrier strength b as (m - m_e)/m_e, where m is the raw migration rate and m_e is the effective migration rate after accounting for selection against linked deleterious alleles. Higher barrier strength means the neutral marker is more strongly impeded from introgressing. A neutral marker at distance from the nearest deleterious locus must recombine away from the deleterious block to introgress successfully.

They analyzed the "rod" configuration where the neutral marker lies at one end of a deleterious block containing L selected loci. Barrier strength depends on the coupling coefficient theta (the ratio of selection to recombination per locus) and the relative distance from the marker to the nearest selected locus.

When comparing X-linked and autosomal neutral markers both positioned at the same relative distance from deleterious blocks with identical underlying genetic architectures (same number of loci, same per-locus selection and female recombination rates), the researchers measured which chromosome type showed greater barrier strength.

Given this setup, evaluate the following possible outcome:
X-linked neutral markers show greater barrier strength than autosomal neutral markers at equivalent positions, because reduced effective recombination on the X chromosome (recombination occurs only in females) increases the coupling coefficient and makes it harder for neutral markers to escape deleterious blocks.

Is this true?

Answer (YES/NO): YES